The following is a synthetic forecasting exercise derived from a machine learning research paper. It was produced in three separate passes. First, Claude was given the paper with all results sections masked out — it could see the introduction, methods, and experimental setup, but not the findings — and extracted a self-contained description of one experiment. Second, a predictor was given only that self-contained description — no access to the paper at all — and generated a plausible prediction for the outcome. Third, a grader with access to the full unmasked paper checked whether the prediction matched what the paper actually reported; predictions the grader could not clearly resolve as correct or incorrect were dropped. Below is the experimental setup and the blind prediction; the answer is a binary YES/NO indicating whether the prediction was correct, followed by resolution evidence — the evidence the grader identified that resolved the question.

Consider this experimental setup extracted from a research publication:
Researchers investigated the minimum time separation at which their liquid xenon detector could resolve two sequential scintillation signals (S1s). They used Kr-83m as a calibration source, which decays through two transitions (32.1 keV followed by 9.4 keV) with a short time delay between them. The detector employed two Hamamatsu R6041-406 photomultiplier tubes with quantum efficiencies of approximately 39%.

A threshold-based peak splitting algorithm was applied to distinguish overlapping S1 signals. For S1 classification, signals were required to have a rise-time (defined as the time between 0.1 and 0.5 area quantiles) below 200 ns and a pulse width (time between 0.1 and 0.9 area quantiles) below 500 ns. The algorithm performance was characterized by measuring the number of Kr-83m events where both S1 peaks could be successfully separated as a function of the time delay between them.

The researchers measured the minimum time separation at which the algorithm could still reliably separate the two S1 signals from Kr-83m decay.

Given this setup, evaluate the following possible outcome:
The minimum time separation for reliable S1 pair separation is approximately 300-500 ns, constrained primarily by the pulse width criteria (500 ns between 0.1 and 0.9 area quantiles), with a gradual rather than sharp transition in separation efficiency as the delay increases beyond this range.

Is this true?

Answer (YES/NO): NO